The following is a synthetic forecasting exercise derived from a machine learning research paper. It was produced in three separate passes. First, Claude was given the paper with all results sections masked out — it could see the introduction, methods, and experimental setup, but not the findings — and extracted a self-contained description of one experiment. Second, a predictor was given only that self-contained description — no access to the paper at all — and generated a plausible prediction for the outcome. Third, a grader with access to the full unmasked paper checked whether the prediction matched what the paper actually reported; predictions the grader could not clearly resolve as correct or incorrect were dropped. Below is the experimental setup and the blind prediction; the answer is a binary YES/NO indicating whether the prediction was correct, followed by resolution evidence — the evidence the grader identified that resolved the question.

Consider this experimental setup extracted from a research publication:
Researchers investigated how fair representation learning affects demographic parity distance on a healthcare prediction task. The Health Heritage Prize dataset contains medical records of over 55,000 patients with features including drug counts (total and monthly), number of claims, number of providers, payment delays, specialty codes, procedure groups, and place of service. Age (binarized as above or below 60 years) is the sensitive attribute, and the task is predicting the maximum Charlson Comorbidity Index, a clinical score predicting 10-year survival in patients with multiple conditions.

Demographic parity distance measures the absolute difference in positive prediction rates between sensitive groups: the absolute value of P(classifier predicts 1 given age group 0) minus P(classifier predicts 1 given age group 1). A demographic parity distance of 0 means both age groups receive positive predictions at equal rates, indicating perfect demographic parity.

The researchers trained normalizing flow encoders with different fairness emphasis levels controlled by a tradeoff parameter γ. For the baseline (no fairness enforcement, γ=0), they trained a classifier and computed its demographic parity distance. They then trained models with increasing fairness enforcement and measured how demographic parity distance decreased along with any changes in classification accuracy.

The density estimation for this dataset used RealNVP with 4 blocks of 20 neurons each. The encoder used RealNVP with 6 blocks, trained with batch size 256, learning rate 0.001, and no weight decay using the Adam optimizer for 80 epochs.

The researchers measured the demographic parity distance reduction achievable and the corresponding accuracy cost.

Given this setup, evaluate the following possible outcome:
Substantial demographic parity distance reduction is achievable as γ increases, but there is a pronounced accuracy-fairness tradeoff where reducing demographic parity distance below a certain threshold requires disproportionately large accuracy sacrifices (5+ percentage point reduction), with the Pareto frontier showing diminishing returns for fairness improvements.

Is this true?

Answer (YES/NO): NO